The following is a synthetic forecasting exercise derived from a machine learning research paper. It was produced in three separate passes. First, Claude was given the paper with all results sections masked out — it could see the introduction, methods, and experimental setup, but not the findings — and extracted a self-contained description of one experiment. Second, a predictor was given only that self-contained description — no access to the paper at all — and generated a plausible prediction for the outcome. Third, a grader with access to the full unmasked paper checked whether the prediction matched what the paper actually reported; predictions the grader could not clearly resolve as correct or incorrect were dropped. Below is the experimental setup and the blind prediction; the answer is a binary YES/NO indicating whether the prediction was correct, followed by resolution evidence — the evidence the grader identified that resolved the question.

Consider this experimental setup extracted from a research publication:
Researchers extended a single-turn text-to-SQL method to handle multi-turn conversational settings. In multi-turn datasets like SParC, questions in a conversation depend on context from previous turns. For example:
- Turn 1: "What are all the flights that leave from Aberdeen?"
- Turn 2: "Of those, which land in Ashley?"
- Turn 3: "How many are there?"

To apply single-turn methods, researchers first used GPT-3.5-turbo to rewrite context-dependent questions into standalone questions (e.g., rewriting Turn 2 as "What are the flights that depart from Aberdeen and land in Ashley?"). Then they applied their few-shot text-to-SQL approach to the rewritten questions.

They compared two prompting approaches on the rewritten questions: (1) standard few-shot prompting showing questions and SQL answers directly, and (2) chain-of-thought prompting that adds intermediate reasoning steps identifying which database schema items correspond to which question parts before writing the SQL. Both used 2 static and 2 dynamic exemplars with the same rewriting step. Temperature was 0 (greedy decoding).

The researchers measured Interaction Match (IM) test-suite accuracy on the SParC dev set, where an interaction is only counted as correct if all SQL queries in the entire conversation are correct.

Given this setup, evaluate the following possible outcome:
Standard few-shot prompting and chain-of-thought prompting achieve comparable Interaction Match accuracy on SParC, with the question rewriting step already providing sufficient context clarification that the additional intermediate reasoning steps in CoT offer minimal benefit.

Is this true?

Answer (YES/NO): YES